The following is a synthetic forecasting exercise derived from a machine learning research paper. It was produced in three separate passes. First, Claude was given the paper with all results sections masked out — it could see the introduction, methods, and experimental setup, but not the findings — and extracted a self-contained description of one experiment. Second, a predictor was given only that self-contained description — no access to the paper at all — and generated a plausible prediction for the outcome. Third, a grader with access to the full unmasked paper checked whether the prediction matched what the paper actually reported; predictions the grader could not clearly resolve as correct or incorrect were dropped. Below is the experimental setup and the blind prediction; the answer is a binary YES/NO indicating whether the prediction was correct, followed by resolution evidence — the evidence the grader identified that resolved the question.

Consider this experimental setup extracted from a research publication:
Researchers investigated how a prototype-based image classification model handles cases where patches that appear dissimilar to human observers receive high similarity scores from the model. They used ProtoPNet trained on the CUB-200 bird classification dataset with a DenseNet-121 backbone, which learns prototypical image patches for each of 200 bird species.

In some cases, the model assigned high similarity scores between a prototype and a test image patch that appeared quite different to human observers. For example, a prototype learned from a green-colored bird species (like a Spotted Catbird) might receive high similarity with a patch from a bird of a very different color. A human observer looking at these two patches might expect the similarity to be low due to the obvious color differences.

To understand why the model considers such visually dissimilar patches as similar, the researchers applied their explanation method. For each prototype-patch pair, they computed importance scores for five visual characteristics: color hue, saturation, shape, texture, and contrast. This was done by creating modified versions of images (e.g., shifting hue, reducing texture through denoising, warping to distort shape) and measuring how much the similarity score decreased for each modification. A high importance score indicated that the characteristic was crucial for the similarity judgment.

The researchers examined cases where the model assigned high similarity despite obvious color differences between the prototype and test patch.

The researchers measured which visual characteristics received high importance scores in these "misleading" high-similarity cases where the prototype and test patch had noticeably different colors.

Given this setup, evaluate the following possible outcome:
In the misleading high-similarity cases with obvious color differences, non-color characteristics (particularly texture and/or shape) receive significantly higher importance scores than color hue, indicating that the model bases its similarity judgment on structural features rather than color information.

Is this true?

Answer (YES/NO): YES